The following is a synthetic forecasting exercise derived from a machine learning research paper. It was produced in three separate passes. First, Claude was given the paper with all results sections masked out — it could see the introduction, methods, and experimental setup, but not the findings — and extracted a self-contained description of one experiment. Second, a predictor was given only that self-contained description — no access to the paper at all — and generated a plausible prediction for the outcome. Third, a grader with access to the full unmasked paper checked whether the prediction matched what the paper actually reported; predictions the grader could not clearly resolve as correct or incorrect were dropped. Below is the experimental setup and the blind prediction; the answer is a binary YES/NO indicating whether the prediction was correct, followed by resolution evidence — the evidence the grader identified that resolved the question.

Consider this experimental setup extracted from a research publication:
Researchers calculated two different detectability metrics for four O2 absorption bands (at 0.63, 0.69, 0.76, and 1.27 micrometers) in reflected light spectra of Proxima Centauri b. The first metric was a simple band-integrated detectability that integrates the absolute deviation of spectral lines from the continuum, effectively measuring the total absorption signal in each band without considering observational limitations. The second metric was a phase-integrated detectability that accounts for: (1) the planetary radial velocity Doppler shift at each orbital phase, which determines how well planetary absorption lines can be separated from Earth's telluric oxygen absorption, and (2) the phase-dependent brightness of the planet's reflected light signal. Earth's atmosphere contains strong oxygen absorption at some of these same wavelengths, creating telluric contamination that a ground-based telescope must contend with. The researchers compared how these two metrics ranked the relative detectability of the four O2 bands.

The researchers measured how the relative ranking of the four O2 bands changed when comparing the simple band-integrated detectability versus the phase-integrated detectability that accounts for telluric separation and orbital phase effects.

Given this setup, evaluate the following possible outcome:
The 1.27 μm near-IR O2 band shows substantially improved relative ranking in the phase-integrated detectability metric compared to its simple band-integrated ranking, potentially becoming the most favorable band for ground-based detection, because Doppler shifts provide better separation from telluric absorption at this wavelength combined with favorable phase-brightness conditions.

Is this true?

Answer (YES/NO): NO